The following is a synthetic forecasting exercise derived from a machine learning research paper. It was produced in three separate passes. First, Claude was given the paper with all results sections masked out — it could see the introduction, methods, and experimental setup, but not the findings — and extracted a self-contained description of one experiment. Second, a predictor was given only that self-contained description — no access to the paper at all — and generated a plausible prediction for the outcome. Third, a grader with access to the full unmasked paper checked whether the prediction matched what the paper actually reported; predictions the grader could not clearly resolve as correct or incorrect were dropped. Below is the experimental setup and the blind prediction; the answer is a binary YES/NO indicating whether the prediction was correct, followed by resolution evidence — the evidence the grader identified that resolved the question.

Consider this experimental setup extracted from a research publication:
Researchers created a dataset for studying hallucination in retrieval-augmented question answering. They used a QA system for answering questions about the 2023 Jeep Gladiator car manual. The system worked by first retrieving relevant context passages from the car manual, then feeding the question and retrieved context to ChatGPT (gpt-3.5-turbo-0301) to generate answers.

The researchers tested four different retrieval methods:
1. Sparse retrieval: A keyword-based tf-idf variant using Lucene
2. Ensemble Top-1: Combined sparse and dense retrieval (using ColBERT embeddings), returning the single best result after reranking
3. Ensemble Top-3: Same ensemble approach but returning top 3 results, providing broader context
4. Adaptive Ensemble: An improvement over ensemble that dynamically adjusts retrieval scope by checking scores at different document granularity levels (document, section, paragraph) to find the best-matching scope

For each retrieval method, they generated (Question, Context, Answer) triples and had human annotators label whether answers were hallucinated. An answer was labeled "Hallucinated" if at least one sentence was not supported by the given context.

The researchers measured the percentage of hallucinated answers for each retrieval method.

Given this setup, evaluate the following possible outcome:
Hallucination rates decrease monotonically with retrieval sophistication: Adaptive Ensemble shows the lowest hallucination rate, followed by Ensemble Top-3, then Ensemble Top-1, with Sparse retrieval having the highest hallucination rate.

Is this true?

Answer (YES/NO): NO